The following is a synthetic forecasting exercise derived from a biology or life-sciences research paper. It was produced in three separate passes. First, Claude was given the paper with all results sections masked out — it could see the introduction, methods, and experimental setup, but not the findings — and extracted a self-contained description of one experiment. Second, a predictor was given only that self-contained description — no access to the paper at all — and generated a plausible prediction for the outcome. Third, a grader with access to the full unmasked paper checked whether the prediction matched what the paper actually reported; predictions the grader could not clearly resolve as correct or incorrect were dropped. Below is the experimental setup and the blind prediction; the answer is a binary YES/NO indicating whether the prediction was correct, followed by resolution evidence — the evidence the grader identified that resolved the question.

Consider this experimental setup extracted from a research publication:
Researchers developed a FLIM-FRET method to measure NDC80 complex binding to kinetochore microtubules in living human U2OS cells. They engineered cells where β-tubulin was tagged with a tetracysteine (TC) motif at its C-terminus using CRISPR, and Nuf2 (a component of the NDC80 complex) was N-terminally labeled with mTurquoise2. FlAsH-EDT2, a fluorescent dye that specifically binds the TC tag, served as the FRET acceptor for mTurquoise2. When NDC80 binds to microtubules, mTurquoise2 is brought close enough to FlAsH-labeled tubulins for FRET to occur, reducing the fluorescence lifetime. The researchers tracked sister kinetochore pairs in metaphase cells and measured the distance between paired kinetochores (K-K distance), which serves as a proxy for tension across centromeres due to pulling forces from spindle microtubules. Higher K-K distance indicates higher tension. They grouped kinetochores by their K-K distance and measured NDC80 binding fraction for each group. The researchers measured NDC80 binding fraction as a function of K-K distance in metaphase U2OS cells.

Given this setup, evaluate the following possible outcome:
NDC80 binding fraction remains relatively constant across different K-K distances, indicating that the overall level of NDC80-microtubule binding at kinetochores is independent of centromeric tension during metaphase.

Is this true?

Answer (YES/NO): NO